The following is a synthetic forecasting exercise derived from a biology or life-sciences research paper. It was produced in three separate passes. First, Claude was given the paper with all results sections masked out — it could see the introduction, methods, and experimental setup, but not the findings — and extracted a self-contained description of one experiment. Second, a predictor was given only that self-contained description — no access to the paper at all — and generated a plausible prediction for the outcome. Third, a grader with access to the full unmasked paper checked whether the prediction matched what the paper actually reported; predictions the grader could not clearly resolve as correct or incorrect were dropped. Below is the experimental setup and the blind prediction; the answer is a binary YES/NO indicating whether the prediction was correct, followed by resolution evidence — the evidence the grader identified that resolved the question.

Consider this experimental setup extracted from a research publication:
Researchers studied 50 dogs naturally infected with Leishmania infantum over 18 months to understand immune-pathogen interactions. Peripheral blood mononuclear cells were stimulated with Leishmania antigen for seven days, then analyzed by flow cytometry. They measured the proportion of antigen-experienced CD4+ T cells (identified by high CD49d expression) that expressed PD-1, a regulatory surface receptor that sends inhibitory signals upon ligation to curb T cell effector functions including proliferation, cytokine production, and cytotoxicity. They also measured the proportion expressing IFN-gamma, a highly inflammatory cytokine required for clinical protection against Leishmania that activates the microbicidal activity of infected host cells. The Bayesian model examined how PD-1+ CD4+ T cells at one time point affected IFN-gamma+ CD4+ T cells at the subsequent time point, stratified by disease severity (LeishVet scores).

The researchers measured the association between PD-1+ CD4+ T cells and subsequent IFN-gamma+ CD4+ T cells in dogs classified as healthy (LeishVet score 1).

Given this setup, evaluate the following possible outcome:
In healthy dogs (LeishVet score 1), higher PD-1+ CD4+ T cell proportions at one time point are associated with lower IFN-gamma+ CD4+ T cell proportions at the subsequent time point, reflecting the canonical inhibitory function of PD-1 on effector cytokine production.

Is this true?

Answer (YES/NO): YES